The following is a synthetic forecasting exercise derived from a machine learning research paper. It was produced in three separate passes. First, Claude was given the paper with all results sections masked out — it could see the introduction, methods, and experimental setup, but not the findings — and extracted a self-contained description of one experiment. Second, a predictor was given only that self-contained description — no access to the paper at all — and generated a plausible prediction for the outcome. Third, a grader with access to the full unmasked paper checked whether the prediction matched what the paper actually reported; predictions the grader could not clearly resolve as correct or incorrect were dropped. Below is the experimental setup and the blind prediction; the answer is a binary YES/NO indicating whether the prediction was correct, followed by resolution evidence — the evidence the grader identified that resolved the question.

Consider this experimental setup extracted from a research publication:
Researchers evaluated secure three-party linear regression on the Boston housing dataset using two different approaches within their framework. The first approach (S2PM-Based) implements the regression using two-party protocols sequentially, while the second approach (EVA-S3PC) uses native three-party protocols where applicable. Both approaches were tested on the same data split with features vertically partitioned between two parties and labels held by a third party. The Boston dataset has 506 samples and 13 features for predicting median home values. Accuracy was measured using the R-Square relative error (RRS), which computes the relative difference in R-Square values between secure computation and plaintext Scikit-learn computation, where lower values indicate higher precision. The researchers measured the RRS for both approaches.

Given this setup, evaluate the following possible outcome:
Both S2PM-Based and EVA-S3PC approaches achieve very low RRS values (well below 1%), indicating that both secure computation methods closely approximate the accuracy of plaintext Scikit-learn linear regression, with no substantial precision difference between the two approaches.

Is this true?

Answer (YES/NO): NO